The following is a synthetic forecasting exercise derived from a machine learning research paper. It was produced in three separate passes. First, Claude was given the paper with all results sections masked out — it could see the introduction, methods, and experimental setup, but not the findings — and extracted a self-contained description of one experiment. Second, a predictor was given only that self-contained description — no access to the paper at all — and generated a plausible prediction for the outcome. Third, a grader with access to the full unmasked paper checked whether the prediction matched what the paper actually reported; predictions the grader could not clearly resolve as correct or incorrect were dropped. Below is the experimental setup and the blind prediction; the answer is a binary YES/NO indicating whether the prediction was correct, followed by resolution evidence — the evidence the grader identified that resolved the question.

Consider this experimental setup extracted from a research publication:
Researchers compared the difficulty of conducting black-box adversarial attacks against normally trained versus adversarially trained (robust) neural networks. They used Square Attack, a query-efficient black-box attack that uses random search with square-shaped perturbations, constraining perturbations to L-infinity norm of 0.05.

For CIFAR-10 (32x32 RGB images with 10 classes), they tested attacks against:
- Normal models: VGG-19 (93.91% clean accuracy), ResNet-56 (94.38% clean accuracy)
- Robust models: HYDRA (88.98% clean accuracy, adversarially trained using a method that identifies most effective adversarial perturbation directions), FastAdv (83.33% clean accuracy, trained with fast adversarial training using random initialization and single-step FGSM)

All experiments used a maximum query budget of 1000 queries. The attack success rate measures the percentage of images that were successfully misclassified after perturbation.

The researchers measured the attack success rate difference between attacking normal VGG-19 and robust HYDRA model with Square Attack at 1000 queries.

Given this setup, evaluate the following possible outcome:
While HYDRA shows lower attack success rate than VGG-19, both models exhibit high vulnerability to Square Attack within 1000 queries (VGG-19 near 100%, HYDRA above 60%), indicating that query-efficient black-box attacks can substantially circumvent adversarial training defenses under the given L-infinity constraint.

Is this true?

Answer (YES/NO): NO